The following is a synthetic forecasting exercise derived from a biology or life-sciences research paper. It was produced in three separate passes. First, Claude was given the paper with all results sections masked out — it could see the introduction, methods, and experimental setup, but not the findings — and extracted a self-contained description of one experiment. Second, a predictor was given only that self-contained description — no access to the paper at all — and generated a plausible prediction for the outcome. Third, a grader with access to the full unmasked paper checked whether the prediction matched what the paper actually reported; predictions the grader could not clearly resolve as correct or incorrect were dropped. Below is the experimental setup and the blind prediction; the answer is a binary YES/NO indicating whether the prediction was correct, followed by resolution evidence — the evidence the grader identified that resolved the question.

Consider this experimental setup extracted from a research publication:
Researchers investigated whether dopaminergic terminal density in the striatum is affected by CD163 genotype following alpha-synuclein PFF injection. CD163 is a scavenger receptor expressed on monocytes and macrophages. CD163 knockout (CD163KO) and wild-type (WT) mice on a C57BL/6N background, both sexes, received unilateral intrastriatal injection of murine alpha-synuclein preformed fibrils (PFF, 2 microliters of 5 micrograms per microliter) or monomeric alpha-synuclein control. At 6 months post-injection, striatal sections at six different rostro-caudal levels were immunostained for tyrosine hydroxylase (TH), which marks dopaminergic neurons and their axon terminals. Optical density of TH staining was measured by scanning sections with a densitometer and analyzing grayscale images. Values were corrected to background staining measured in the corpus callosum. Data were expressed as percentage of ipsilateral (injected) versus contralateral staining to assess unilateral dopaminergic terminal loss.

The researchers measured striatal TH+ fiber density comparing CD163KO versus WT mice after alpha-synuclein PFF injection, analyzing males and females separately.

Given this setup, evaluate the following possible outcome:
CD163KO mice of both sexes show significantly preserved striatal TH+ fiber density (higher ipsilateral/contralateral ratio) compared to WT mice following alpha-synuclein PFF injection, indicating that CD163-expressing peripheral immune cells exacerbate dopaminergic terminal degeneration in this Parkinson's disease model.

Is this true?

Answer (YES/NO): NO